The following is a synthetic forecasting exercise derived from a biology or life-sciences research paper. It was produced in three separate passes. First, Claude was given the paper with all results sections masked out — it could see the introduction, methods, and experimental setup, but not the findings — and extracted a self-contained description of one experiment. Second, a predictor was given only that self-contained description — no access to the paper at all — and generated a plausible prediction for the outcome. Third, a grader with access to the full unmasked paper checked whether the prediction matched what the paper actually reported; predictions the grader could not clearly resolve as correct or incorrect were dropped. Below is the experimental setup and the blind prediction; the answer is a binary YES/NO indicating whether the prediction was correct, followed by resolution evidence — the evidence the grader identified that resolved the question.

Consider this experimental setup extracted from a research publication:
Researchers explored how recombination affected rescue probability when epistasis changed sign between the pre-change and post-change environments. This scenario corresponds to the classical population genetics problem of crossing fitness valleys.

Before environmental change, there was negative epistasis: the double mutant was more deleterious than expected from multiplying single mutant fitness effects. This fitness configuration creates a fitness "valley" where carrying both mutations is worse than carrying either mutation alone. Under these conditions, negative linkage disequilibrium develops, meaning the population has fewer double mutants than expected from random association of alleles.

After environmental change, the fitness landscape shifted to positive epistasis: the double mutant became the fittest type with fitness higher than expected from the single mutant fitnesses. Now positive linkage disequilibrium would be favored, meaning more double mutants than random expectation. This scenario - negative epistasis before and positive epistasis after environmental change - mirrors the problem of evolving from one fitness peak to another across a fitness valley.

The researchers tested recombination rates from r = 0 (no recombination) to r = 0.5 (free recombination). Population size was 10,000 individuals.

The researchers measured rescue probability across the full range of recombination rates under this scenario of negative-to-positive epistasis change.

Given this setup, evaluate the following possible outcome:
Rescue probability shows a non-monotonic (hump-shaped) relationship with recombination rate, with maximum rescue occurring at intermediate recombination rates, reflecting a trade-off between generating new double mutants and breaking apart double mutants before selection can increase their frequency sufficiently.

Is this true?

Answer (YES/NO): YES